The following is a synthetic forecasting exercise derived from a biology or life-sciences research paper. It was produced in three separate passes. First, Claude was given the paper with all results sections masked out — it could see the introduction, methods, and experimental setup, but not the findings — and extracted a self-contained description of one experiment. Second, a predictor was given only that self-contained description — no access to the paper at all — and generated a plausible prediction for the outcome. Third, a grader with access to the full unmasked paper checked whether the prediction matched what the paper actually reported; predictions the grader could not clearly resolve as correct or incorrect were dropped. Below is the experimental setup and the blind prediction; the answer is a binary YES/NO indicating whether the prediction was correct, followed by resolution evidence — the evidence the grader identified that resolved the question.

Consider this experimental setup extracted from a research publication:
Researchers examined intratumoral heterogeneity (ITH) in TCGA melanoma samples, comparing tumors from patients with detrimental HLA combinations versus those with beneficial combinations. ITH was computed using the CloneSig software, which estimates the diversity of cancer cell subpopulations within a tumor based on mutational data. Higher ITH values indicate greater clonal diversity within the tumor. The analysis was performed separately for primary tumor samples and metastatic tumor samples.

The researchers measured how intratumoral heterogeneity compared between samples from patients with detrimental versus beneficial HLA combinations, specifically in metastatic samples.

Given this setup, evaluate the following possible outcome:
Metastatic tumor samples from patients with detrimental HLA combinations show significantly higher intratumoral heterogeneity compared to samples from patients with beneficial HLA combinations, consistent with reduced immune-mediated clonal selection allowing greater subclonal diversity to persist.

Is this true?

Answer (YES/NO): NO